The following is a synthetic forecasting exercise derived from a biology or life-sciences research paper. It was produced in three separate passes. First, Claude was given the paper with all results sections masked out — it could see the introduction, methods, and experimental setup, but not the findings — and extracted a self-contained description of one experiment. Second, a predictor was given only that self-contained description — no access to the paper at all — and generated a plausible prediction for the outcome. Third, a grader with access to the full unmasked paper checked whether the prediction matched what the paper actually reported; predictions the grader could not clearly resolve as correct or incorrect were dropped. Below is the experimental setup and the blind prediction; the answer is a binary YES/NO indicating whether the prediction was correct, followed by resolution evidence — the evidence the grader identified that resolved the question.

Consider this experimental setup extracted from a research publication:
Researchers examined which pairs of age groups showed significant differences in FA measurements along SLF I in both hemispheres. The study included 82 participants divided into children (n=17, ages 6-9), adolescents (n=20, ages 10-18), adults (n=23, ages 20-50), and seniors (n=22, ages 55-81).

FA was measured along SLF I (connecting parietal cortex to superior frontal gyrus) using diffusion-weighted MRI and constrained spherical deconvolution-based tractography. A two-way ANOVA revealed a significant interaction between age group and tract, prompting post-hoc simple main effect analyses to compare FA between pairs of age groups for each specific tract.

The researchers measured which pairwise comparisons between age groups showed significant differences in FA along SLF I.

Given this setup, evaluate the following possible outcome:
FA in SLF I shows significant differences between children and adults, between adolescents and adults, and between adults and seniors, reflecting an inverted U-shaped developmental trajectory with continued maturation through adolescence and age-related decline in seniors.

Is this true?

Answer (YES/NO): NO